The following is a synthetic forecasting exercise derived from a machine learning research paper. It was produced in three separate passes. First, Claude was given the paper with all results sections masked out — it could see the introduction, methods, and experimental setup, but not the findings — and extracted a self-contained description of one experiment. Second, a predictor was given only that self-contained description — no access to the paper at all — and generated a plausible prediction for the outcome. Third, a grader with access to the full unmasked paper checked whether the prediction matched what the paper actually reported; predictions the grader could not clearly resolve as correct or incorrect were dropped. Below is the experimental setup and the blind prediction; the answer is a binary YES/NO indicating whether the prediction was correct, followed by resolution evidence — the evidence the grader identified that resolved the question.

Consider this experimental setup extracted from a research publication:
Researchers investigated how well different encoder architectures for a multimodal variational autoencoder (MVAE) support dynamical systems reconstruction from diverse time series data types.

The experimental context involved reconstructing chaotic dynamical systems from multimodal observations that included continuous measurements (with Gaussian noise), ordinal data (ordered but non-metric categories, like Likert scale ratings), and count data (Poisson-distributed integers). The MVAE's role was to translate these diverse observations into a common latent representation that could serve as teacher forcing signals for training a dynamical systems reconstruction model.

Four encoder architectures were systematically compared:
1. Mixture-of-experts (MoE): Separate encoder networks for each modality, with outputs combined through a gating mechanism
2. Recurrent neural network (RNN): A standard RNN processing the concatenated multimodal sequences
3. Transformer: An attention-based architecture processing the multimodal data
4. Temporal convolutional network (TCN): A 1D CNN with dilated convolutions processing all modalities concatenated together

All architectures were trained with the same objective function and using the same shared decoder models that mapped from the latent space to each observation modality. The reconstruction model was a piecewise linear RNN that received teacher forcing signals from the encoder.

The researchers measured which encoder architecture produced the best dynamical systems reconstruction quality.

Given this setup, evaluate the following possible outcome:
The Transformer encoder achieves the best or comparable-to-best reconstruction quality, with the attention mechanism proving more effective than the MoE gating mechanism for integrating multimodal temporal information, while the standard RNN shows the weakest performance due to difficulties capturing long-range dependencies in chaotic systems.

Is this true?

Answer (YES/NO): NO